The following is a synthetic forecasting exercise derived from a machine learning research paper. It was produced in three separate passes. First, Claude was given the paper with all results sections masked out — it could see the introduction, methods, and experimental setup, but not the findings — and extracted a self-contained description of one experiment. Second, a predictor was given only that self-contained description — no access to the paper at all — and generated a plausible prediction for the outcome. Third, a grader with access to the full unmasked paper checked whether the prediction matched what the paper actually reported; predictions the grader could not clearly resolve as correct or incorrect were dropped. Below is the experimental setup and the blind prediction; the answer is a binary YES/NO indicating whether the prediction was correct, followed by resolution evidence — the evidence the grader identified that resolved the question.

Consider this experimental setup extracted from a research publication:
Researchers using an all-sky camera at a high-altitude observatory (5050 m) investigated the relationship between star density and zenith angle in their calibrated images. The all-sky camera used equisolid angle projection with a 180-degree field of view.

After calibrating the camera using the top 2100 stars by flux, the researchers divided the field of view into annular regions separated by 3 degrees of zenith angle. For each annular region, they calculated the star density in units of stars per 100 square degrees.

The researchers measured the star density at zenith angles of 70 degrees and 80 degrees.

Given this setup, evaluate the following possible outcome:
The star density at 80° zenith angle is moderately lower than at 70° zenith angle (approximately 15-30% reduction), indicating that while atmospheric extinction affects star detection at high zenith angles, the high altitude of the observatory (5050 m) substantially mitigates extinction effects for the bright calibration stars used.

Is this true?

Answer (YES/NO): NO